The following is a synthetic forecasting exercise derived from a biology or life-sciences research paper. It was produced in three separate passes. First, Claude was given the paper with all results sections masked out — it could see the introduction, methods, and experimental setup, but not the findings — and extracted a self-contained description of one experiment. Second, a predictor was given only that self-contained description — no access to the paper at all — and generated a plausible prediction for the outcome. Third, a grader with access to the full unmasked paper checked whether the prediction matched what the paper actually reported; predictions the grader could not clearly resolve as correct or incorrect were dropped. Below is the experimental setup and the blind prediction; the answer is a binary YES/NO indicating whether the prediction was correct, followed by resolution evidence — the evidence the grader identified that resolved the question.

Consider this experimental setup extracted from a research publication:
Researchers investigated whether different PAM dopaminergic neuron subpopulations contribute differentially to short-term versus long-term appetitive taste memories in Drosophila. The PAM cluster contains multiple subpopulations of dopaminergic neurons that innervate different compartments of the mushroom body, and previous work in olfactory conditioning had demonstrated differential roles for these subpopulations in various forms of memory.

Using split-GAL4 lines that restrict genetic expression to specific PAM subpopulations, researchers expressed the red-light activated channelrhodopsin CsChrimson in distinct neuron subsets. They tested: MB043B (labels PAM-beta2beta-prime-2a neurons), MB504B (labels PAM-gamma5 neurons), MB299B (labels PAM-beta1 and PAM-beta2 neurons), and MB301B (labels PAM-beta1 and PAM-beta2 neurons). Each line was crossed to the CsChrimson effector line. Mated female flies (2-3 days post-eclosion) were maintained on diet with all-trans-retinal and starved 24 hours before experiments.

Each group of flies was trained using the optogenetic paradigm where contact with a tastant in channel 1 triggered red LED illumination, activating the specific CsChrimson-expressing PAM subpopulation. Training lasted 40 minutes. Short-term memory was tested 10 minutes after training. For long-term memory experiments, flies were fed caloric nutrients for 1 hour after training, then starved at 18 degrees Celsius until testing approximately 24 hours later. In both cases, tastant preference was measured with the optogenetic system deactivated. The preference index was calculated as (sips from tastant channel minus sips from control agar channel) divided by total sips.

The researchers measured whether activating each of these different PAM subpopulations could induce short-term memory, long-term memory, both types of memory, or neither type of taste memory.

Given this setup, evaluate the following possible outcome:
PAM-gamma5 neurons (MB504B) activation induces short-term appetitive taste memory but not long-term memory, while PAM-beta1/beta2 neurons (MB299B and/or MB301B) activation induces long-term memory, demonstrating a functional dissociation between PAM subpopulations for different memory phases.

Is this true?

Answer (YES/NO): NO